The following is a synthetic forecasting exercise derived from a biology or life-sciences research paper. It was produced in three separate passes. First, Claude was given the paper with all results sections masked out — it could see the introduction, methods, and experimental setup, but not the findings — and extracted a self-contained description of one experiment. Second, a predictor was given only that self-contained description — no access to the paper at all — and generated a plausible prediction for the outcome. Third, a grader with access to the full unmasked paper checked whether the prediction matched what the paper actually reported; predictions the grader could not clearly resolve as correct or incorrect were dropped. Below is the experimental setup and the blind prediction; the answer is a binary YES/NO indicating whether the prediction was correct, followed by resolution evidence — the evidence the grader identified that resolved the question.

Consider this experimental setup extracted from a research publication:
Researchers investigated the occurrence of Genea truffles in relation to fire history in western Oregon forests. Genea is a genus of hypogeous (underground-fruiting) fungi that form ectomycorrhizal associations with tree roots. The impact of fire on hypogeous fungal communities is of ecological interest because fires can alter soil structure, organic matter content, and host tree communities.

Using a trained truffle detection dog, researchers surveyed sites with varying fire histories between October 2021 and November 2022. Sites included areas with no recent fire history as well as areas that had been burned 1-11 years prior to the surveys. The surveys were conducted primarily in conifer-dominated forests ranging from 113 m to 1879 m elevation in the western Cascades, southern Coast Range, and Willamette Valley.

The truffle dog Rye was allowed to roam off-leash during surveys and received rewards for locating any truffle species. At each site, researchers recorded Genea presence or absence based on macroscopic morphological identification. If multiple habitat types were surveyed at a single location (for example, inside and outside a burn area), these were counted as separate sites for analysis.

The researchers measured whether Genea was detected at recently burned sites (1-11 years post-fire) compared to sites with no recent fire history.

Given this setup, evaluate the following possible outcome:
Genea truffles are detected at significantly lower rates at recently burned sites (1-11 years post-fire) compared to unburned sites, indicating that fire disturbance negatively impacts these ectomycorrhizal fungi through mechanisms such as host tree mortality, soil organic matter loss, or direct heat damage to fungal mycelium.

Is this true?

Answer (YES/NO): NO